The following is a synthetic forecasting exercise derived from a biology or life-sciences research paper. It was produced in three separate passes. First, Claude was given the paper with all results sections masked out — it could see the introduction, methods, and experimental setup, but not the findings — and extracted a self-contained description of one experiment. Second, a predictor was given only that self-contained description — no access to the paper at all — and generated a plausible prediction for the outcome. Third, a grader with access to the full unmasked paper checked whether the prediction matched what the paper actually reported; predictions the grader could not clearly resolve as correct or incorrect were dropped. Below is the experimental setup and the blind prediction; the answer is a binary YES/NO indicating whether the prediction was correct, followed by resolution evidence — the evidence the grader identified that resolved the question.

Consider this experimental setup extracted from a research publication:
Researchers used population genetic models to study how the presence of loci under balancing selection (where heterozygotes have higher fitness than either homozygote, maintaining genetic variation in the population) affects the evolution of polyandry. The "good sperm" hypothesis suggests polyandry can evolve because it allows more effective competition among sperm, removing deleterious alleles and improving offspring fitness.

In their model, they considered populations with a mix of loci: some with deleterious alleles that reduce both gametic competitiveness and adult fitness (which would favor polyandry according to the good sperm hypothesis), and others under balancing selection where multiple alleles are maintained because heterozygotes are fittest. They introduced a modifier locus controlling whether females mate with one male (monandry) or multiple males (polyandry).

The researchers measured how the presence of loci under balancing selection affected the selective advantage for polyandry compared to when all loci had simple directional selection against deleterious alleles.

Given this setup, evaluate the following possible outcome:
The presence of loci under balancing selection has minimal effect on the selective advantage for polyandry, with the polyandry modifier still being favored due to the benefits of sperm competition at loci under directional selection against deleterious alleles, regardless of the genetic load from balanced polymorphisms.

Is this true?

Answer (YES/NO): NO